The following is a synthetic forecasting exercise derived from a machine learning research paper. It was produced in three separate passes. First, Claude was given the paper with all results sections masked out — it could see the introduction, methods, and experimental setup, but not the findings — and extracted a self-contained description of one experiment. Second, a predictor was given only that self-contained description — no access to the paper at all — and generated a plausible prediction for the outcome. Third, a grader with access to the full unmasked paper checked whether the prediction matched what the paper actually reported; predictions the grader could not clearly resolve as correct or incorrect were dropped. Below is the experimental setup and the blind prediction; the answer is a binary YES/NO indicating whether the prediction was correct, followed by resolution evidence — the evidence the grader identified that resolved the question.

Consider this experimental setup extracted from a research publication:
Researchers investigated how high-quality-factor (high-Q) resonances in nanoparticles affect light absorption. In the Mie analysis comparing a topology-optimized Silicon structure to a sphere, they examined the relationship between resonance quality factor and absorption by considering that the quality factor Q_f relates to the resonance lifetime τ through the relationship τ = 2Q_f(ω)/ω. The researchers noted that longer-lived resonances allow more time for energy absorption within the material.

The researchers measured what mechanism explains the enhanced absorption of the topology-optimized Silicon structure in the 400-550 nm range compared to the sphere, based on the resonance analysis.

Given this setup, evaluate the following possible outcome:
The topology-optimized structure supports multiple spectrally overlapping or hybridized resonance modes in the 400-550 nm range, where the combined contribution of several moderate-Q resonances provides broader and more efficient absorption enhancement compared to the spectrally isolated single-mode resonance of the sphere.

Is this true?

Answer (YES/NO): NO